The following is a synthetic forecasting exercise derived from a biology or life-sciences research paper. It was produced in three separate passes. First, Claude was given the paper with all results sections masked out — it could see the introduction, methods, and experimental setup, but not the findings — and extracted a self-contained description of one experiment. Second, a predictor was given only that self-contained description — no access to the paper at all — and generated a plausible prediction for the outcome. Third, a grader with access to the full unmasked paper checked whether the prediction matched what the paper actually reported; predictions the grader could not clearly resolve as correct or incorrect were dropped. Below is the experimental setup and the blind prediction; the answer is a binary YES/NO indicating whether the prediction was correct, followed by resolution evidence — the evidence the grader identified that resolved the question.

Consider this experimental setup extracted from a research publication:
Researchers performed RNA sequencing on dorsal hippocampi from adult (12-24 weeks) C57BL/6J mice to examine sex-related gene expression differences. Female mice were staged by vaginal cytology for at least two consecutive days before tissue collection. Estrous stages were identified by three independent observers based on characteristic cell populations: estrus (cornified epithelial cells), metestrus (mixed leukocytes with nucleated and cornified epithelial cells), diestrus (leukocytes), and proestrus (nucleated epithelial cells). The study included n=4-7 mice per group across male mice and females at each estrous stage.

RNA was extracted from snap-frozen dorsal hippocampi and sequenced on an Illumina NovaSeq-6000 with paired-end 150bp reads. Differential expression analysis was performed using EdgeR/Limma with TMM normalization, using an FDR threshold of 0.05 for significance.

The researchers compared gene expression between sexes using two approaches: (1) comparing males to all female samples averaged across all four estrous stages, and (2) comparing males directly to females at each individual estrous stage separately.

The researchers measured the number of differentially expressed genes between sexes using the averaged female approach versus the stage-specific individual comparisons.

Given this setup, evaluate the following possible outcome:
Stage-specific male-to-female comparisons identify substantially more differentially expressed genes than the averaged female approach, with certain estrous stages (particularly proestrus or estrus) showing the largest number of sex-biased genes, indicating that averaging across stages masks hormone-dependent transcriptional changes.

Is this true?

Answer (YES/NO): NO